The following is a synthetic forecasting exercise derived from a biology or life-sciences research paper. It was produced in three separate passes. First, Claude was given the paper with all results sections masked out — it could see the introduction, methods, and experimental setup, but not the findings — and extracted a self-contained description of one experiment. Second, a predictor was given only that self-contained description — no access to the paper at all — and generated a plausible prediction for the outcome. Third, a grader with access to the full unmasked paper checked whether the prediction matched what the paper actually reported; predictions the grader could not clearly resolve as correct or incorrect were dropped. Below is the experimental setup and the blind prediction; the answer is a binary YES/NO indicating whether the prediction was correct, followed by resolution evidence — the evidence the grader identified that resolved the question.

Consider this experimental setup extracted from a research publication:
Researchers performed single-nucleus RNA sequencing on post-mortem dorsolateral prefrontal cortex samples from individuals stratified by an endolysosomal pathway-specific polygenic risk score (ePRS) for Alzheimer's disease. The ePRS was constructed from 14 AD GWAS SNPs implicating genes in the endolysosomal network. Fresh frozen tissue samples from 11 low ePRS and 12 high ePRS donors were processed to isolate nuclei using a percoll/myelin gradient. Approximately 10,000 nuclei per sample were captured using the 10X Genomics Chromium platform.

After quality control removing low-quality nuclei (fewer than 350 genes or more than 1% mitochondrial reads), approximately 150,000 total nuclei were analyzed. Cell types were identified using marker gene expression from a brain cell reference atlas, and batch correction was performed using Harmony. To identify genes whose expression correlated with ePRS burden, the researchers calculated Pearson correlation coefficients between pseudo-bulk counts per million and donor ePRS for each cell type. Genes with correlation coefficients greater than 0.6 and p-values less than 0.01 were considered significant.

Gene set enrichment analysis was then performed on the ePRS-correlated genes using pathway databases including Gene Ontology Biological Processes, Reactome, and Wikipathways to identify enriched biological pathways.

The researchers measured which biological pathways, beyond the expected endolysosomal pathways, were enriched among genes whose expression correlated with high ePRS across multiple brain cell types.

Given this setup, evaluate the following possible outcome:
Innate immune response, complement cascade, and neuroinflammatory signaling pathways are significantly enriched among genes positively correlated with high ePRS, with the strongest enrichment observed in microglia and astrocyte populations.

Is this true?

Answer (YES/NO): NO